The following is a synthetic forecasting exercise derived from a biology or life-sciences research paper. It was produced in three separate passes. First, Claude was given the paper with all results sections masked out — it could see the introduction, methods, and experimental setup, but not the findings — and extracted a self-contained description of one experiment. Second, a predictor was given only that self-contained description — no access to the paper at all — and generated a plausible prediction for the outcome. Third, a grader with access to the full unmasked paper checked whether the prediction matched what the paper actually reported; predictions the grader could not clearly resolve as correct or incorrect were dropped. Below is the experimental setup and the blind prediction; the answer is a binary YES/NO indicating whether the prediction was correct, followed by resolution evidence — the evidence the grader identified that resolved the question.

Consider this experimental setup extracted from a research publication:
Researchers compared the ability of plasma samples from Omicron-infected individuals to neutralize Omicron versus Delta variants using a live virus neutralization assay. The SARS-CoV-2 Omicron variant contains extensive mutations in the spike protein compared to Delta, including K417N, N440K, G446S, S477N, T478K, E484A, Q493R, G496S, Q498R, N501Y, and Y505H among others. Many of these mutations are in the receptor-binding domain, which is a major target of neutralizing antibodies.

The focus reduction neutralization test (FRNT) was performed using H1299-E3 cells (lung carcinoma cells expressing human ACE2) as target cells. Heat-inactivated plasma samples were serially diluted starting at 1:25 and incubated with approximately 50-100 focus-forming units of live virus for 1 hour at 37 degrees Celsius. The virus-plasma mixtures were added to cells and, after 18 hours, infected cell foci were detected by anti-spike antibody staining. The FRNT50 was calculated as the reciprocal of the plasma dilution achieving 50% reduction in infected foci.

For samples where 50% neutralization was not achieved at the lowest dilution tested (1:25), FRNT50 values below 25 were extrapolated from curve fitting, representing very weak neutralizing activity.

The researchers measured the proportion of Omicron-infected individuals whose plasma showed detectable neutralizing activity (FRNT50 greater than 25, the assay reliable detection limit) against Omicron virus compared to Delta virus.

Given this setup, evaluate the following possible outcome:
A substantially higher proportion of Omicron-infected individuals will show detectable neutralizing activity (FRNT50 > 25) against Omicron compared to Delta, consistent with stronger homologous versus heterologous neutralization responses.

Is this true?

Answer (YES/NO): NO